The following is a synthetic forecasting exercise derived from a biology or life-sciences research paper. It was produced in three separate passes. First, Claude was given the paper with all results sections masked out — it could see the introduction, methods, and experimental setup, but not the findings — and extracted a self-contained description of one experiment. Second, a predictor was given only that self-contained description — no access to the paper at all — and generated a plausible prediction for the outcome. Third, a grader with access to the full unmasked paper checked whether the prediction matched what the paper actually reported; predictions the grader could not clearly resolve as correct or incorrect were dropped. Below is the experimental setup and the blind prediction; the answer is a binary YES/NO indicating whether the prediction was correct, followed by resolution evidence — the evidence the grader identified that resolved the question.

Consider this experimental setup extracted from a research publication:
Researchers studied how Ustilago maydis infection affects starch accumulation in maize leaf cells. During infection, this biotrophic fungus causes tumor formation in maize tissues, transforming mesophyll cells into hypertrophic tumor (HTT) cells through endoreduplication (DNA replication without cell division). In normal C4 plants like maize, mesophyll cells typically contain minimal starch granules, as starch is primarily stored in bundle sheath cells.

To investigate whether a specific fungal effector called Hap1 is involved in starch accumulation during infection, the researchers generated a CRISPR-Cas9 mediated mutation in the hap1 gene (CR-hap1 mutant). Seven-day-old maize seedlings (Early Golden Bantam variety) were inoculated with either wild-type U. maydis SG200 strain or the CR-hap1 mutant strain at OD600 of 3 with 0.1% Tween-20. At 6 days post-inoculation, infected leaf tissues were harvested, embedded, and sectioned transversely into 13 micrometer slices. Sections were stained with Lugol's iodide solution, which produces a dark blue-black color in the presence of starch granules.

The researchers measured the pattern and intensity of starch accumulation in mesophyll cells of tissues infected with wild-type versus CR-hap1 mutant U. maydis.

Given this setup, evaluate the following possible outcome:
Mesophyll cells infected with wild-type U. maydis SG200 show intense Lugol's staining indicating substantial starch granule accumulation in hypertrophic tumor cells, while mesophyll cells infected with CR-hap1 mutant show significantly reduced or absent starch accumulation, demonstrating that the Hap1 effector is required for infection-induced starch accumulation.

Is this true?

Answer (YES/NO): YES